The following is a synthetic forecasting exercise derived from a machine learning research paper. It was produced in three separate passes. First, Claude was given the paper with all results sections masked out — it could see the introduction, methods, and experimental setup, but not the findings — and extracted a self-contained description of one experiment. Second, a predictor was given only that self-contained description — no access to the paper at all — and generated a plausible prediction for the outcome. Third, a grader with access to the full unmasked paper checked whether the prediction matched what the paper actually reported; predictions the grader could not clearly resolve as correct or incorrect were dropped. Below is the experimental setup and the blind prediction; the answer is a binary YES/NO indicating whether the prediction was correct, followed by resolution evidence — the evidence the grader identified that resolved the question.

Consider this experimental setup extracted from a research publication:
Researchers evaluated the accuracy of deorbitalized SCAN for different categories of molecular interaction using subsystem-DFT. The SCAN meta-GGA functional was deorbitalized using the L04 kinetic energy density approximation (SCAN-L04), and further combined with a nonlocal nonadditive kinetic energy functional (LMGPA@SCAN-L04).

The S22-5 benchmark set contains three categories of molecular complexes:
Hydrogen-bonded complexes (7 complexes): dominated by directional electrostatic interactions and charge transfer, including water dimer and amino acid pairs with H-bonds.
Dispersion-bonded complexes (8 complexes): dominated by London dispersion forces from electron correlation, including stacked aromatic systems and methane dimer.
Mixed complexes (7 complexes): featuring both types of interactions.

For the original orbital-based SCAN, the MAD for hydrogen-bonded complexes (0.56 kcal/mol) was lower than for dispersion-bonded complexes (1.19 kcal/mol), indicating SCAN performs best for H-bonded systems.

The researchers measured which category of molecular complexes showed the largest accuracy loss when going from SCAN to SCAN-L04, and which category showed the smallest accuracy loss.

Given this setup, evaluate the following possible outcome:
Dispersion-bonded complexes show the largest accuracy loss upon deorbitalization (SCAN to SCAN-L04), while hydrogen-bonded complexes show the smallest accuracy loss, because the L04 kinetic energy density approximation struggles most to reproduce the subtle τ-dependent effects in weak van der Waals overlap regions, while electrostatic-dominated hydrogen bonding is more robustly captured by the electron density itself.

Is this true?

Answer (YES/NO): NO